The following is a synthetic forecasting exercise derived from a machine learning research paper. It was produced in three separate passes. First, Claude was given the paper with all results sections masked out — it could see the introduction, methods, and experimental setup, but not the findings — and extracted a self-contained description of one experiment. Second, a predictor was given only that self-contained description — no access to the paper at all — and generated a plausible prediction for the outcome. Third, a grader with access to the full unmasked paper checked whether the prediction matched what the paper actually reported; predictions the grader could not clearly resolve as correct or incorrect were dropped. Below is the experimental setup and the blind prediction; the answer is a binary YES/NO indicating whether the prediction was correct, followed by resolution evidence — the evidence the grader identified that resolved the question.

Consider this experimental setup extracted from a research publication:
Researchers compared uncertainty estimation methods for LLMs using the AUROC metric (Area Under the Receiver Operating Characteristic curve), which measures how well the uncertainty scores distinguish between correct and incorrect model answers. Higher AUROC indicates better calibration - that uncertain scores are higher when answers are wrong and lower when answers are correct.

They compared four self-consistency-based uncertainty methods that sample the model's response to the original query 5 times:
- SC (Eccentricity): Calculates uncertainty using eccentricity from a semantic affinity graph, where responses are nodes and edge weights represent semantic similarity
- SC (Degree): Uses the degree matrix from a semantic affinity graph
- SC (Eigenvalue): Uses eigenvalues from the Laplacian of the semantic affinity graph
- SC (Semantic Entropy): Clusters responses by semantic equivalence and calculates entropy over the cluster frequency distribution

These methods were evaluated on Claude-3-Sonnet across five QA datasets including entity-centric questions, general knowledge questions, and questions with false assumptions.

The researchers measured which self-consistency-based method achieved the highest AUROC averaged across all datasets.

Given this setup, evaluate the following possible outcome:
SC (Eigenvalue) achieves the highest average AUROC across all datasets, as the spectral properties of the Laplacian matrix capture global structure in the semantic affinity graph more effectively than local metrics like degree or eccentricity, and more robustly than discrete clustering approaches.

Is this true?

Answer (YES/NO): NO